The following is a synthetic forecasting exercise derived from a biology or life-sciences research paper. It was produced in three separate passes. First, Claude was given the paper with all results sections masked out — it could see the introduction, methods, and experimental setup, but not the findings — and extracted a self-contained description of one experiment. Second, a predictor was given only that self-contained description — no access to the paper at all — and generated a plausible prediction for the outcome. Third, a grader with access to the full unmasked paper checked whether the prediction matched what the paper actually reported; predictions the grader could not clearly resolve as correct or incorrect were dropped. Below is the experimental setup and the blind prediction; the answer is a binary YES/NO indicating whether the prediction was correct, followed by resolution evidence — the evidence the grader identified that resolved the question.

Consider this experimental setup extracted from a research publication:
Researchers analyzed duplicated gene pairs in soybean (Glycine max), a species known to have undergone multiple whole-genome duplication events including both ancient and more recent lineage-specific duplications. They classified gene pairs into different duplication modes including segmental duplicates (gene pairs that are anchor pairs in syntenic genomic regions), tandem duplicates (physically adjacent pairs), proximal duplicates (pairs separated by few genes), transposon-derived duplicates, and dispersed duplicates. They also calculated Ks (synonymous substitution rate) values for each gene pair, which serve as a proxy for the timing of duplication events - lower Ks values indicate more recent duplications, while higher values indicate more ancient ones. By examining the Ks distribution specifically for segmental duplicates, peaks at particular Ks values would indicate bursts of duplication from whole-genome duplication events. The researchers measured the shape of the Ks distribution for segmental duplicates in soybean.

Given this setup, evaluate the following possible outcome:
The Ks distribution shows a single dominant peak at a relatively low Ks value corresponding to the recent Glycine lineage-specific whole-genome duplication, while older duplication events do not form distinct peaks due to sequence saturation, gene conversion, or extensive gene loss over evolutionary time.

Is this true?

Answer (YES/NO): NO